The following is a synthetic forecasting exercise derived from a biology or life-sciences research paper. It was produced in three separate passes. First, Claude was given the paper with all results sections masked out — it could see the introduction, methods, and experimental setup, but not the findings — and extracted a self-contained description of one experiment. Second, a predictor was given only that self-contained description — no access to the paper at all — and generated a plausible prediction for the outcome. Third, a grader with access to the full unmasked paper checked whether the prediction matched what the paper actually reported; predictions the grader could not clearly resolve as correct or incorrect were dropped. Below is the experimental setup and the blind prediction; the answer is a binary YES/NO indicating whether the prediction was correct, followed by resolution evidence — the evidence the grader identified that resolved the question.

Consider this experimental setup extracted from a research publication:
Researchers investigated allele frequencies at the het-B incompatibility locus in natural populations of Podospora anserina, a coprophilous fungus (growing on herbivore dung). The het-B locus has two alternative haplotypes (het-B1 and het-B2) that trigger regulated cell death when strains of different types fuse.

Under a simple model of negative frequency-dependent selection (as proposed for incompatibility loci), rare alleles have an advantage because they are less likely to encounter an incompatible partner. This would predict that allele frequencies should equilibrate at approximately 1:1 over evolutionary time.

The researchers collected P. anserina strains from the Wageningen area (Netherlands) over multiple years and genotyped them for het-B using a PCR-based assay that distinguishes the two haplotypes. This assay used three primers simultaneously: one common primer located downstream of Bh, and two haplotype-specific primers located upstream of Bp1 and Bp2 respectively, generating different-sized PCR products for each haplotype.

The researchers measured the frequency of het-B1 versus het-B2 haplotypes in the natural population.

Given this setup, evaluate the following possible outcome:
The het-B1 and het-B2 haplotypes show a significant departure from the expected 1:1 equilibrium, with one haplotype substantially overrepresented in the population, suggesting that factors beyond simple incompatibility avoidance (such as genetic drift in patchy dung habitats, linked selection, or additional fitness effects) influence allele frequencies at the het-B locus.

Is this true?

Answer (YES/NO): YES